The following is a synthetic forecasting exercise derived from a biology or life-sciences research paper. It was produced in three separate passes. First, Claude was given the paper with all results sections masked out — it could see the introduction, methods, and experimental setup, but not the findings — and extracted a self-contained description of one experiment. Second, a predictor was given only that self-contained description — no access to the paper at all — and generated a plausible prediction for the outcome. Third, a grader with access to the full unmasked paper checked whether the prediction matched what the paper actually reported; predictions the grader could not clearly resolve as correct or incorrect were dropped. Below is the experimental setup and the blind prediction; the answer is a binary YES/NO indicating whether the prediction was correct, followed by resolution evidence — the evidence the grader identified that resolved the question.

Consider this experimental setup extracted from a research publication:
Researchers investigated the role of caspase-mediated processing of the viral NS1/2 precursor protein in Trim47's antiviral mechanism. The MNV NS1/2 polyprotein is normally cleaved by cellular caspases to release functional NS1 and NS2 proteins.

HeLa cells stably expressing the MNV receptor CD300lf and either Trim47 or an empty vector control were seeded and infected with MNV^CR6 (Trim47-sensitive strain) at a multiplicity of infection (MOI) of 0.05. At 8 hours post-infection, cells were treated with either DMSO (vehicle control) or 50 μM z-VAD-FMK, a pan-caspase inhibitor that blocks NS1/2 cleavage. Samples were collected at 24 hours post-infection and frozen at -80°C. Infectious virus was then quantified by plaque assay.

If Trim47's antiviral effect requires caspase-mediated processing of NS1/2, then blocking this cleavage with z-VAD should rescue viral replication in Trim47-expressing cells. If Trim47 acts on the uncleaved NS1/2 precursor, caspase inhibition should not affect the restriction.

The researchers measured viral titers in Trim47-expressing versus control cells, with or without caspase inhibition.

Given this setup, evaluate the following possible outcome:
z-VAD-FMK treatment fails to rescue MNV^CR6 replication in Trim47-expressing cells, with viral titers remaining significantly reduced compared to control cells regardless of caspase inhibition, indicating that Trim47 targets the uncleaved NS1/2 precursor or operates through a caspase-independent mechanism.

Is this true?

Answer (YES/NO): YES